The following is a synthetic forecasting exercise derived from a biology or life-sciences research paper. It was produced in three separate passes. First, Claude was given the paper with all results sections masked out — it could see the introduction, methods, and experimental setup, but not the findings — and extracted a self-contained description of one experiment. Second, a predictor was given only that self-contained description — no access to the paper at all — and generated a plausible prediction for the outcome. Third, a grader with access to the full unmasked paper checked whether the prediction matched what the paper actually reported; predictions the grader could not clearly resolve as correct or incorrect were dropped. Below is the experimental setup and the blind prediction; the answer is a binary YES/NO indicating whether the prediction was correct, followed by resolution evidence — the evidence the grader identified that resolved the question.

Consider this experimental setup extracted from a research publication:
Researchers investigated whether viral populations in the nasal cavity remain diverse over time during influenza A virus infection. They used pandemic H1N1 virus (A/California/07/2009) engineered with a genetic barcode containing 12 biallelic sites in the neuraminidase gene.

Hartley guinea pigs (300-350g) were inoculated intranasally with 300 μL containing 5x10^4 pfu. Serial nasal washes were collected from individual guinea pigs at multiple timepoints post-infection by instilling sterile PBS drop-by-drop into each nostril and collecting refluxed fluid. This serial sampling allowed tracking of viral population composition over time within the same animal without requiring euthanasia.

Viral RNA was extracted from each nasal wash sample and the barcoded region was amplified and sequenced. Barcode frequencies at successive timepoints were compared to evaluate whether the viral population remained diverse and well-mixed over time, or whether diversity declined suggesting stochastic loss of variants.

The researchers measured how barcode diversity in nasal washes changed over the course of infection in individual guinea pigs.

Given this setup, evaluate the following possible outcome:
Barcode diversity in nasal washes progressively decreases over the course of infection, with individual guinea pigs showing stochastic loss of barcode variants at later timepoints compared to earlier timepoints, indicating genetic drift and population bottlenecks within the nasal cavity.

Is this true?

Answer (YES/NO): NO